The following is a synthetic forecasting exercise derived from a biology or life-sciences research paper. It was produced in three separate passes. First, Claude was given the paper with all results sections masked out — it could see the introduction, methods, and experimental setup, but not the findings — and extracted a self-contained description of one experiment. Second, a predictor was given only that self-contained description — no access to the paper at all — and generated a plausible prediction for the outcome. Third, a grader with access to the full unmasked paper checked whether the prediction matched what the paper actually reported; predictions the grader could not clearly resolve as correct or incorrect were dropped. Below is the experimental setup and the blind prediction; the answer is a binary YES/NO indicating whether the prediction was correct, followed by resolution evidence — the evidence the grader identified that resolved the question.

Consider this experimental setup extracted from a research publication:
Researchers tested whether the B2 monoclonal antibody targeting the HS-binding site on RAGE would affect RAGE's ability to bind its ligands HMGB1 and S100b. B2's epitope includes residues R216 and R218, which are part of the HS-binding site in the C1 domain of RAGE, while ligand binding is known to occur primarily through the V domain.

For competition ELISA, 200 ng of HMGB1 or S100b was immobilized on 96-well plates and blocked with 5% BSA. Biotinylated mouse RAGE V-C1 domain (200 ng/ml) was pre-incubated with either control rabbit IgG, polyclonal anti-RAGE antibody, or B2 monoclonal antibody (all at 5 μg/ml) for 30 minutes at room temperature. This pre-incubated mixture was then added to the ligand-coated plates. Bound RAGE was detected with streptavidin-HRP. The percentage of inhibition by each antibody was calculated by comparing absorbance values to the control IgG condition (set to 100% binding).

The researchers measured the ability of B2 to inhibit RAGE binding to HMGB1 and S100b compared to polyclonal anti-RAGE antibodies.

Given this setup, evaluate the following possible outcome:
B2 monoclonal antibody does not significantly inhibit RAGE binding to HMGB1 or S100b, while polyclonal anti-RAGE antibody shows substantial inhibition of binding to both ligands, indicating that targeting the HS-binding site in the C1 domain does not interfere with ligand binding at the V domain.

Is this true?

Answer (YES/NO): YES